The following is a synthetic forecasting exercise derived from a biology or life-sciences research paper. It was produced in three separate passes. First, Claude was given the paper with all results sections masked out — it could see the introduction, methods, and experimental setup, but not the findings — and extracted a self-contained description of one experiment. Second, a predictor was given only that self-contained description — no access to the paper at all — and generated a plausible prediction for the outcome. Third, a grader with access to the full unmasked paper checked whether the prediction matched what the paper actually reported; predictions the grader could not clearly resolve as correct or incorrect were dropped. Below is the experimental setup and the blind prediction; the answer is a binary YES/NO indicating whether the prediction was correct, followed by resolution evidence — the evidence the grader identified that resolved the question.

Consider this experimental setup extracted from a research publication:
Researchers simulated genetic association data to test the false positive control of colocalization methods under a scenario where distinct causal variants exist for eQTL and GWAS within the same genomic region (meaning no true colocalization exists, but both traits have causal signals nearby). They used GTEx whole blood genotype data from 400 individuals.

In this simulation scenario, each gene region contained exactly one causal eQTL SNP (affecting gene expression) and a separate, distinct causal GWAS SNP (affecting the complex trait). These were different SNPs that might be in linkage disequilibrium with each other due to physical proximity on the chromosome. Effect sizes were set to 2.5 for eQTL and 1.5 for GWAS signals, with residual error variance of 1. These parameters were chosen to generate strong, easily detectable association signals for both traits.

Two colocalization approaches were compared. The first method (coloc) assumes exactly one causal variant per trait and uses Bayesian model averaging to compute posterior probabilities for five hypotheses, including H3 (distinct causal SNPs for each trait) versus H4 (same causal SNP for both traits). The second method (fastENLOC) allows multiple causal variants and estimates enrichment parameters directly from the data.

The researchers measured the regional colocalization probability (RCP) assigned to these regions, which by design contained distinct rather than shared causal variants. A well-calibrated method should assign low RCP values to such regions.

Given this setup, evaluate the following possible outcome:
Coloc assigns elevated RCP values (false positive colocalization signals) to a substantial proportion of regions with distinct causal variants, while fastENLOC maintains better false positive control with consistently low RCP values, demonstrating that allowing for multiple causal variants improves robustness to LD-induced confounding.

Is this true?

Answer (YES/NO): NO